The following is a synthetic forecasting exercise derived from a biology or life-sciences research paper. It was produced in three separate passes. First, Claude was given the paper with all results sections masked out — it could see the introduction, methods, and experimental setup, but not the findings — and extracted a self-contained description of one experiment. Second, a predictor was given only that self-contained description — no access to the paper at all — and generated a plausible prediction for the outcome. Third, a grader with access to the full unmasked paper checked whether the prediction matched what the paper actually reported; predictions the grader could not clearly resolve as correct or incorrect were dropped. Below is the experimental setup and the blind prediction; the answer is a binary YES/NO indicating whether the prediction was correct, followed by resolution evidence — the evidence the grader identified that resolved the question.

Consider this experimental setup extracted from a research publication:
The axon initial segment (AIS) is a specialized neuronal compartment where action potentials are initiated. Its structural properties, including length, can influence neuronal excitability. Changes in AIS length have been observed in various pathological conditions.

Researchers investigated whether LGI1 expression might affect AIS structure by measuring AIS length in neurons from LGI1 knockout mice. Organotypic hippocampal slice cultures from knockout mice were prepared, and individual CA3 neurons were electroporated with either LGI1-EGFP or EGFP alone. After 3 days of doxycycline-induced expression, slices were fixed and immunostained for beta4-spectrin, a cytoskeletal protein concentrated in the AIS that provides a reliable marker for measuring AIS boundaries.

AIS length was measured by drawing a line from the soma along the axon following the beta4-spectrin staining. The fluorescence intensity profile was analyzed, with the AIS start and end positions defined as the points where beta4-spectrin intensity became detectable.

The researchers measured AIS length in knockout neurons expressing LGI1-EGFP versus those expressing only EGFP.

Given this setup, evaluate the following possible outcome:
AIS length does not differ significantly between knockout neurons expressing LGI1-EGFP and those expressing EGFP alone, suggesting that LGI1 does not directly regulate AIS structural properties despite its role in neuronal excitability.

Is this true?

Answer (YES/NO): NO